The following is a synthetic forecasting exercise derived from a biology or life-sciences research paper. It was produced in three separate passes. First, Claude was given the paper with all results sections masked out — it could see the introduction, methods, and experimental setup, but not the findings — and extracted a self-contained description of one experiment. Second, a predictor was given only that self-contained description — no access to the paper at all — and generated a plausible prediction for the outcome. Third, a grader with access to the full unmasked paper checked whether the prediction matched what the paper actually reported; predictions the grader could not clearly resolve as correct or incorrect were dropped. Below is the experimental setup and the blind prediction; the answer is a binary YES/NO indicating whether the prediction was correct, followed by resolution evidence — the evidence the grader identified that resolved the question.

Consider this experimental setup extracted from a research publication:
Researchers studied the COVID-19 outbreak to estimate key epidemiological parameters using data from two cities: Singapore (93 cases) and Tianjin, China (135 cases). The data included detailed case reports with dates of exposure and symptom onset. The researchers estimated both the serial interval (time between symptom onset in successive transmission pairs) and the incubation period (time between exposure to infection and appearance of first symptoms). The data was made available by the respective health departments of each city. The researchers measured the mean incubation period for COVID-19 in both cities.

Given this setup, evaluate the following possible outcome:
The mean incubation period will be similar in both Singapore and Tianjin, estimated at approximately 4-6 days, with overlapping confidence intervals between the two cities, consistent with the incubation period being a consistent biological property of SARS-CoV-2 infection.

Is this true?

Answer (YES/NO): NO